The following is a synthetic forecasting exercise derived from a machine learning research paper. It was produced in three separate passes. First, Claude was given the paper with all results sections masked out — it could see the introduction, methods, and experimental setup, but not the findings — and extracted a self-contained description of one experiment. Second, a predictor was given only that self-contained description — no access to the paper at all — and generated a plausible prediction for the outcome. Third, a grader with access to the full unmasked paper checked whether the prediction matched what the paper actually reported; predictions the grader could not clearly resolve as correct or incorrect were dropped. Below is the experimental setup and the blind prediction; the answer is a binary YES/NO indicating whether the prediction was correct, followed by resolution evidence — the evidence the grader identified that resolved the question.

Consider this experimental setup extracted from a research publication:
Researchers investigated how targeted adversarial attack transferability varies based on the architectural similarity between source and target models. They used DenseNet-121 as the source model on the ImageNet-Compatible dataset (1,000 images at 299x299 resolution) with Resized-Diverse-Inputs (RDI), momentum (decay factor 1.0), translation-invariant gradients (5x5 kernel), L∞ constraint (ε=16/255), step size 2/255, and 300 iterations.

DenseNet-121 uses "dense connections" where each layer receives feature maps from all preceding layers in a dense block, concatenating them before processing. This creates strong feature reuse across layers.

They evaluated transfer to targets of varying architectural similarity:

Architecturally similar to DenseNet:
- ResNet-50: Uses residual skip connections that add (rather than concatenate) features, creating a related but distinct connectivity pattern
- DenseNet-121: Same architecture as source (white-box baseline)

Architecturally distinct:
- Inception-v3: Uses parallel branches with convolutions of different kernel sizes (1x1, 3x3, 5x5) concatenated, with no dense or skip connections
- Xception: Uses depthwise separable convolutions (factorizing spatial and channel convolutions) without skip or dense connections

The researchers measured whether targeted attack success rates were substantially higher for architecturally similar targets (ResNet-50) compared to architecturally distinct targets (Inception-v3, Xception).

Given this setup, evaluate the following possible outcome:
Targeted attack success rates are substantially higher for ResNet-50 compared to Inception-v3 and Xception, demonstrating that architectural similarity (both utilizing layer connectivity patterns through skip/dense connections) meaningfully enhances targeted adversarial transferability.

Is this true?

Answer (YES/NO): YES